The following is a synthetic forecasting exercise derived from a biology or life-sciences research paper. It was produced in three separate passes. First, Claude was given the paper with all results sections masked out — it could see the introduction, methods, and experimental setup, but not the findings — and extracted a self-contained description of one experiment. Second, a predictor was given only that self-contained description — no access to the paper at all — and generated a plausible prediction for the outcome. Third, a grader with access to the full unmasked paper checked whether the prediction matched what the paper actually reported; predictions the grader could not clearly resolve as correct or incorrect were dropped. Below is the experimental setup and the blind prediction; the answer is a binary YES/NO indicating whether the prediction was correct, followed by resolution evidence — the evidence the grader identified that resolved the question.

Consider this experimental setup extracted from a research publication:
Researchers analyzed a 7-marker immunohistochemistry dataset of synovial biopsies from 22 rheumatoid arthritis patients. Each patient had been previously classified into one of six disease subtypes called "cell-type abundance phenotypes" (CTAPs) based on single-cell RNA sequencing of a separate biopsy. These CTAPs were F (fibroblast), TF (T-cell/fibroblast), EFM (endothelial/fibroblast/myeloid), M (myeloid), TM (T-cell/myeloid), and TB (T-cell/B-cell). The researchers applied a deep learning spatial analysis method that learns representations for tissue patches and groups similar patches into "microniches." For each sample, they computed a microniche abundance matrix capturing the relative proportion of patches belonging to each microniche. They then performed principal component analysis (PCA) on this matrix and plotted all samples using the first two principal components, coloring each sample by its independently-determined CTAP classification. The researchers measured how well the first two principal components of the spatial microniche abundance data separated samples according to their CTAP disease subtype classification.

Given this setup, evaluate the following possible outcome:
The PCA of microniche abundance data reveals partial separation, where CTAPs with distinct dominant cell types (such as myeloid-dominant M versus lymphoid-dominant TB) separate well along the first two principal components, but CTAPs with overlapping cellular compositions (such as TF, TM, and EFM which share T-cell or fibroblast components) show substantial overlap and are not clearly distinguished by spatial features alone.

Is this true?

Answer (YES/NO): NO